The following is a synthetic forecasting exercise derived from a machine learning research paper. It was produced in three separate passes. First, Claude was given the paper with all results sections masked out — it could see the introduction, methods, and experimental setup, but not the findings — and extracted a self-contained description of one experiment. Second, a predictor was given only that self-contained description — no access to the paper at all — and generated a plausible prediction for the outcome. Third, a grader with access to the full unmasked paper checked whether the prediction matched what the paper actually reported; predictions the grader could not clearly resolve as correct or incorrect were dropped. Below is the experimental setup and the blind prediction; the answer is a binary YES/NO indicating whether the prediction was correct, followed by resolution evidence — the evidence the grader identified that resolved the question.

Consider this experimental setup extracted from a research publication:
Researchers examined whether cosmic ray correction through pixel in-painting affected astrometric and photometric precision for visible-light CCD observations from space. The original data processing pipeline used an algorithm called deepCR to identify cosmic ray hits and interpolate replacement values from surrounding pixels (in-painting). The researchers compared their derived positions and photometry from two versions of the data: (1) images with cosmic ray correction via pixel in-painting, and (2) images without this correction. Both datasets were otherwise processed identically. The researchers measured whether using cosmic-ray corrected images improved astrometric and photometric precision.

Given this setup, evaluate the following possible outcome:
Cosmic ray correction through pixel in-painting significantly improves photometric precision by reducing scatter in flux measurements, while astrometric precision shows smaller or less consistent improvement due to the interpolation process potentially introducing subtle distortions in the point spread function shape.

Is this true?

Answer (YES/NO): NO